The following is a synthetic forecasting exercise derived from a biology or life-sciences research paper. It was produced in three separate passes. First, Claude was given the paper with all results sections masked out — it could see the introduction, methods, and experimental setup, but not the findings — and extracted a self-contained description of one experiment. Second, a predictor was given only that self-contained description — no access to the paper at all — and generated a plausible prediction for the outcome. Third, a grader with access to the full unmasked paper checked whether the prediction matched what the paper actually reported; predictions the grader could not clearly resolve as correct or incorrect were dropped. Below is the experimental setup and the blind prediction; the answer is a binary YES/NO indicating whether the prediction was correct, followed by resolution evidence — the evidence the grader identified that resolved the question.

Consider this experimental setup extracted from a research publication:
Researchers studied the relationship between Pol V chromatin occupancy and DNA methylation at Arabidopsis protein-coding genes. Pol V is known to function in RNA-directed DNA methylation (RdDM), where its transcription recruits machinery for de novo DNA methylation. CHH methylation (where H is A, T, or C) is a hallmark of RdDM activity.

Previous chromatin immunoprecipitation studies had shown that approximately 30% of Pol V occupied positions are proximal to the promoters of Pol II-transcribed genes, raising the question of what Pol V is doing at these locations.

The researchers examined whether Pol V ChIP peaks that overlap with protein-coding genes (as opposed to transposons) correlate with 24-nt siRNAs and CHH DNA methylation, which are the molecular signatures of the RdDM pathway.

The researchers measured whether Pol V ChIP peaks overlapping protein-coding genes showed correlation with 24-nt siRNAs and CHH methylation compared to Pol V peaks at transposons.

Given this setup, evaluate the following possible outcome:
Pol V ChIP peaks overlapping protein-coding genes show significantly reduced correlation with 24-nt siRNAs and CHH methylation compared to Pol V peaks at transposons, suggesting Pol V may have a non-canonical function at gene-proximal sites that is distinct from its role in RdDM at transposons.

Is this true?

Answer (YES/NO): YES